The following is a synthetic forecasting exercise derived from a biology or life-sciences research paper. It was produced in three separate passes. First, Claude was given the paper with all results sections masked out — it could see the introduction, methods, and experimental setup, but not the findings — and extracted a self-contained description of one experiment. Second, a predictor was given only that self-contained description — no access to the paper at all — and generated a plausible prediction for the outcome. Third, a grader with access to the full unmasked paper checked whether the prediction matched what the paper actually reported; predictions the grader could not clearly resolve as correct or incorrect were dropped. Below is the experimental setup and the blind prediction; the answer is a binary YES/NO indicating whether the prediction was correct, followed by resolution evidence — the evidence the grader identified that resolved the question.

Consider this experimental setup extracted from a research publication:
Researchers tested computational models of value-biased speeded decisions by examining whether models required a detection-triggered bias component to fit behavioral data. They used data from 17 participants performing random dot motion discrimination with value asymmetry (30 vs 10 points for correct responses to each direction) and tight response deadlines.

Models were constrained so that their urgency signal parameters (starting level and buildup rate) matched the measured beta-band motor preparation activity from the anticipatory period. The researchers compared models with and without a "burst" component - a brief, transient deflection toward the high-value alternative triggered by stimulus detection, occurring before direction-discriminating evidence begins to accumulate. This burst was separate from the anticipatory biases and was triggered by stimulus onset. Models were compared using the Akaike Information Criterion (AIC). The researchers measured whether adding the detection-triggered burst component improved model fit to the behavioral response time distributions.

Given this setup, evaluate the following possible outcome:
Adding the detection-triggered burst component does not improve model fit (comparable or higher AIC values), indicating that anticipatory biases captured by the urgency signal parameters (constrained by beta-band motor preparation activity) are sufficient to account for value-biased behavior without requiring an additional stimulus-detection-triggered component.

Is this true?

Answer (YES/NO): NO